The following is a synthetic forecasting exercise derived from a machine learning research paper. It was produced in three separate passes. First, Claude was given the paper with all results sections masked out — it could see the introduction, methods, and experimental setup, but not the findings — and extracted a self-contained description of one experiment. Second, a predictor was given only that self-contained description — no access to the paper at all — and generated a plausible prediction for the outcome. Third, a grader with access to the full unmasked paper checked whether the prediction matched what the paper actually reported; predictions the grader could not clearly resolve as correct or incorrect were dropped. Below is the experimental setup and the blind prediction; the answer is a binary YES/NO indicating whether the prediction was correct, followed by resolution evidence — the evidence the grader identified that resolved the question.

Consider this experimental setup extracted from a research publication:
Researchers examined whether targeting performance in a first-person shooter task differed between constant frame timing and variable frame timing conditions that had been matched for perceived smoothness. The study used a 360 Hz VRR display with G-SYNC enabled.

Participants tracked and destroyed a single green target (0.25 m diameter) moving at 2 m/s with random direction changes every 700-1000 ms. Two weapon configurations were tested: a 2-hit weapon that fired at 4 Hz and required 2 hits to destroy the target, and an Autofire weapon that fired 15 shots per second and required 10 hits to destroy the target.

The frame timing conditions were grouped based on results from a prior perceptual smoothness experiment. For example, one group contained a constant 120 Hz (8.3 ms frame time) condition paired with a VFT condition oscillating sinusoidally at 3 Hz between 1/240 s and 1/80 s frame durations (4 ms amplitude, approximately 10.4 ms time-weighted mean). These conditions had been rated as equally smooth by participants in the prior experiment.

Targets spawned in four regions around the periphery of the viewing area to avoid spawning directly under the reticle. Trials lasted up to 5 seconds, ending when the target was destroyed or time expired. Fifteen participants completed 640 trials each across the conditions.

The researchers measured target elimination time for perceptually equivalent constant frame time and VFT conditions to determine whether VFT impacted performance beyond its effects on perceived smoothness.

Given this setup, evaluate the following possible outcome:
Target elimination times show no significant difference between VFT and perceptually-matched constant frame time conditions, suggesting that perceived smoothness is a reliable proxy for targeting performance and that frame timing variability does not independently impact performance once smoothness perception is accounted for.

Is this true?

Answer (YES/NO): YES